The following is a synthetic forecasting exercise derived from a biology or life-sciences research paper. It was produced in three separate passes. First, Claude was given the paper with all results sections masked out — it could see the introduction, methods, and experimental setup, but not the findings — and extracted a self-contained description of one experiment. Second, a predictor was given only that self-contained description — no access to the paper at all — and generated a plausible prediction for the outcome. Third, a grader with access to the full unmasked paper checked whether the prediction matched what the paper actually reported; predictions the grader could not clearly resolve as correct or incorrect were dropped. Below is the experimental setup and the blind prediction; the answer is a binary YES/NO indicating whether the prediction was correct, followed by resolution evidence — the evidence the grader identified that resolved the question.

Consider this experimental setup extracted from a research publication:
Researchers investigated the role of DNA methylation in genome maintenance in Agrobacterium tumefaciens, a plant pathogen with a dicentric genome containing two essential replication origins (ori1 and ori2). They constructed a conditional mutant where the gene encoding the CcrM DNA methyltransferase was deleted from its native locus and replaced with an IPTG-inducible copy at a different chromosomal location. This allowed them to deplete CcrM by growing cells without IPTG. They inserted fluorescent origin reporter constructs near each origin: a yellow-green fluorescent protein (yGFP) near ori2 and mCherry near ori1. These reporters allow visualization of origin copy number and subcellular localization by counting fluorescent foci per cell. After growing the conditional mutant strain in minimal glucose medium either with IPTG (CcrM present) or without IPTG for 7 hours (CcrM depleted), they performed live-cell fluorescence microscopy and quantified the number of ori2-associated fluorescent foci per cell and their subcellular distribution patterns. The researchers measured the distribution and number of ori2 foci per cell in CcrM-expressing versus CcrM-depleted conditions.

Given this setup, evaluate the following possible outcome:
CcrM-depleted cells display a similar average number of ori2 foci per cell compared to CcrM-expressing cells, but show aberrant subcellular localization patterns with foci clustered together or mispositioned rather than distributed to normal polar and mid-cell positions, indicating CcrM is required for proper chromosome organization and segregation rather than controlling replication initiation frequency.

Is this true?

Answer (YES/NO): NO